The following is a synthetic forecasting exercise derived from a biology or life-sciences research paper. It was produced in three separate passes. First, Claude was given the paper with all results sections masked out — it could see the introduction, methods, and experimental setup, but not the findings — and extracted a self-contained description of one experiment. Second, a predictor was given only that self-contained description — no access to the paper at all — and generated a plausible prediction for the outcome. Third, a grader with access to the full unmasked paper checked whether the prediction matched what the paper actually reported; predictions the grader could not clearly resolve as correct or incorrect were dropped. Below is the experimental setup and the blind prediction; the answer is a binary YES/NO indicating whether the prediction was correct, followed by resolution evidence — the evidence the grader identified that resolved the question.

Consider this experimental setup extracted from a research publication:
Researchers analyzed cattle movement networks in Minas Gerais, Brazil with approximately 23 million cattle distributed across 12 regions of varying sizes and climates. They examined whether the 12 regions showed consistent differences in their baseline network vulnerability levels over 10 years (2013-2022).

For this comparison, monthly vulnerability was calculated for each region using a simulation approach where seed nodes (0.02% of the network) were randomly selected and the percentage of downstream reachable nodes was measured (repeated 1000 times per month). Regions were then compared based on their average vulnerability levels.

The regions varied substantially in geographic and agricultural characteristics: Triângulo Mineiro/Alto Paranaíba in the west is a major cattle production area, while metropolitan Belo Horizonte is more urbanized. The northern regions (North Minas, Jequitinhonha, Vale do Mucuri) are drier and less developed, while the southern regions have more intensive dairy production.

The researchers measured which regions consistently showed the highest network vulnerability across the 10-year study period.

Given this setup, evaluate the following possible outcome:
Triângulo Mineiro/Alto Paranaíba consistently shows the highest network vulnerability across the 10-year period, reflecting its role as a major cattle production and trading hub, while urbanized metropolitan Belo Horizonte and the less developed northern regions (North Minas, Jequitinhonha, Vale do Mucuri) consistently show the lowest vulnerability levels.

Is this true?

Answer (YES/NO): NO